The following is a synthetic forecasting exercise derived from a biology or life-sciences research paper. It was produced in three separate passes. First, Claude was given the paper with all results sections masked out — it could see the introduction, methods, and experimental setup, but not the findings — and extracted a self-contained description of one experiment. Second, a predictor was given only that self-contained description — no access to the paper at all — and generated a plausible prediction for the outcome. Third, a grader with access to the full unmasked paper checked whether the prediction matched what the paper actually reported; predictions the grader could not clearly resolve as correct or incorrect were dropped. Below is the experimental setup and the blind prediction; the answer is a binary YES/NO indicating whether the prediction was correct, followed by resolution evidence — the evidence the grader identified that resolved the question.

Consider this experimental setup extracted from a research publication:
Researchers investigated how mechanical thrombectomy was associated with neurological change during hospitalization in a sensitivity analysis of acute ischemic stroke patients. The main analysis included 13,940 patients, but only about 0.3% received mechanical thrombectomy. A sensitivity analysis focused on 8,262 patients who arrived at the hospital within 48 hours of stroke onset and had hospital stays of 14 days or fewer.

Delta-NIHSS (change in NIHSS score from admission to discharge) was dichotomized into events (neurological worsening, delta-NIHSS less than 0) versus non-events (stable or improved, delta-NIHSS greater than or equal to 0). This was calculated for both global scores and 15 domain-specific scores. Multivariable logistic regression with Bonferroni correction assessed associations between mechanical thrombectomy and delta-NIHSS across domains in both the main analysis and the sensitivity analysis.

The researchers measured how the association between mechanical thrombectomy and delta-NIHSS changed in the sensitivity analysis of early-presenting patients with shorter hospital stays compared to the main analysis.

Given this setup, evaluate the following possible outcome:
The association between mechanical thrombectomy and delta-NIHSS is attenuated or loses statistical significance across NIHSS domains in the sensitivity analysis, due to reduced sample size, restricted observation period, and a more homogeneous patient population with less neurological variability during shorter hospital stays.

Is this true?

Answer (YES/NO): NO